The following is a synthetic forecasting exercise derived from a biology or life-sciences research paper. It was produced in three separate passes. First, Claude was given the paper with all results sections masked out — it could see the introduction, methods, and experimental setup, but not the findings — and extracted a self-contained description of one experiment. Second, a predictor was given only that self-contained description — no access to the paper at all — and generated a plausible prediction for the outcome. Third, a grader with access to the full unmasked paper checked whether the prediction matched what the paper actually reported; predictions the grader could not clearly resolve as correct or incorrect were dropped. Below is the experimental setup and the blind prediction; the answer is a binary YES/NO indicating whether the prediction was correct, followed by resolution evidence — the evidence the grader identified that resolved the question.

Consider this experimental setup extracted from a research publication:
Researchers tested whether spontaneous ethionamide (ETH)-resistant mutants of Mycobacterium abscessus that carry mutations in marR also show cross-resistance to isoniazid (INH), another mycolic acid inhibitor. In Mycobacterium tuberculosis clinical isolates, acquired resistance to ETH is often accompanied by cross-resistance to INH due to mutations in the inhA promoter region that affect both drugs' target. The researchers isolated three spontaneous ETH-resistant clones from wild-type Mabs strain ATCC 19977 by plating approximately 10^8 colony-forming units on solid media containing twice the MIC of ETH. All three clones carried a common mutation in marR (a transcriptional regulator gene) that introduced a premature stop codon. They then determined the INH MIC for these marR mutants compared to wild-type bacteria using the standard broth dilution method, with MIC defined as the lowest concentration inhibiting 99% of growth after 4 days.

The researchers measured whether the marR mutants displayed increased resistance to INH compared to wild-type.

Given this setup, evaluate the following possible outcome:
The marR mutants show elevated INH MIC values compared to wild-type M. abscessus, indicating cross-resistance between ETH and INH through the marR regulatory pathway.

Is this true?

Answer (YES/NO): NO